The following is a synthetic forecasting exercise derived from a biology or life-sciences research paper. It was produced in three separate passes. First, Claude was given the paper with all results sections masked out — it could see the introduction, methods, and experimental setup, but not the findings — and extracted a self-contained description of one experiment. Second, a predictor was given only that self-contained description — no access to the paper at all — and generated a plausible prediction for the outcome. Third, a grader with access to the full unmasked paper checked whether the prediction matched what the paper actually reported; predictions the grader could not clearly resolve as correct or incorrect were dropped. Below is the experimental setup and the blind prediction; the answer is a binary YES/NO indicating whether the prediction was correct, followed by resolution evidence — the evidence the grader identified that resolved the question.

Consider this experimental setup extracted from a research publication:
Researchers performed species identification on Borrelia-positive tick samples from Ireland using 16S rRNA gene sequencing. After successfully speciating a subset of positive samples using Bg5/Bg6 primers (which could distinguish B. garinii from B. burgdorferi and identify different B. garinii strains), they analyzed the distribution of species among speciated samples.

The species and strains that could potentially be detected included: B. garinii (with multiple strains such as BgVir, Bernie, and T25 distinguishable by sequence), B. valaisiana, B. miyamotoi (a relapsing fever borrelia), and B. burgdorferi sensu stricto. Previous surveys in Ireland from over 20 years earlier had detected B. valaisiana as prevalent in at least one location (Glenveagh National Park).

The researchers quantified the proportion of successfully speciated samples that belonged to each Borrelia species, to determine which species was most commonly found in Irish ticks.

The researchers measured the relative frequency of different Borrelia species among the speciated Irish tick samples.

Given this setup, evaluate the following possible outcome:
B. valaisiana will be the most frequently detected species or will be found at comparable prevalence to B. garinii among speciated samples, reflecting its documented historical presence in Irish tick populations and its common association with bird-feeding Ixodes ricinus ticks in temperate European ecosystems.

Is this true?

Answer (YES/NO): NO